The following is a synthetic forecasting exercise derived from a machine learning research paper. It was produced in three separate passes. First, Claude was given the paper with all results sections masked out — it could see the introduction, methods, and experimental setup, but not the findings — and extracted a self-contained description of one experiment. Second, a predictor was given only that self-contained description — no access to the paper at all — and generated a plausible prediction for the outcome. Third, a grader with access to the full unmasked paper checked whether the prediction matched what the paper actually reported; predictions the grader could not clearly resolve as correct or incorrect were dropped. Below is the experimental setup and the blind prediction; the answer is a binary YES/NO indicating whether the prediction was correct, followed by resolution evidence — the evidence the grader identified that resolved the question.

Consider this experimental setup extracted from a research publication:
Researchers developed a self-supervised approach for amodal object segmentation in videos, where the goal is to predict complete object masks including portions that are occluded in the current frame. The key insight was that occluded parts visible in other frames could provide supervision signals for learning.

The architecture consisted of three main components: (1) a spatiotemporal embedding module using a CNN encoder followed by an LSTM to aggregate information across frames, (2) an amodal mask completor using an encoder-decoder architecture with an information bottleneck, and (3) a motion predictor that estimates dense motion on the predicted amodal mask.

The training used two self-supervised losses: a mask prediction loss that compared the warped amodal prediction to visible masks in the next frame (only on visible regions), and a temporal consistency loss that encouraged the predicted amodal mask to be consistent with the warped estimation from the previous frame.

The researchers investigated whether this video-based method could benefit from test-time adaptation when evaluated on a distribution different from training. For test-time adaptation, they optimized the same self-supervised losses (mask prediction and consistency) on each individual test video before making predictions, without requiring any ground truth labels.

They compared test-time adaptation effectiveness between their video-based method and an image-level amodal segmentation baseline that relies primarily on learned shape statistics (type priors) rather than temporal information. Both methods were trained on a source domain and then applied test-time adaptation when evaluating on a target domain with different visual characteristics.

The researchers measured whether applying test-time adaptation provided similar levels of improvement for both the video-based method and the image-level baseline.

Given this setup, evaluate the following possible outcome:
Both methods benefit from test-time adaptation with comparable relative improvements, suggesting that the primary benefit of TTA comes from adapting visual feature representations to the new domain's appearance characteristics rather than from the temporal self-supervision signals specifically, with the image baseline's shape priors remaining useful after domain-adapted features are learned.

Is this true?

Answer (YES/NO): NO